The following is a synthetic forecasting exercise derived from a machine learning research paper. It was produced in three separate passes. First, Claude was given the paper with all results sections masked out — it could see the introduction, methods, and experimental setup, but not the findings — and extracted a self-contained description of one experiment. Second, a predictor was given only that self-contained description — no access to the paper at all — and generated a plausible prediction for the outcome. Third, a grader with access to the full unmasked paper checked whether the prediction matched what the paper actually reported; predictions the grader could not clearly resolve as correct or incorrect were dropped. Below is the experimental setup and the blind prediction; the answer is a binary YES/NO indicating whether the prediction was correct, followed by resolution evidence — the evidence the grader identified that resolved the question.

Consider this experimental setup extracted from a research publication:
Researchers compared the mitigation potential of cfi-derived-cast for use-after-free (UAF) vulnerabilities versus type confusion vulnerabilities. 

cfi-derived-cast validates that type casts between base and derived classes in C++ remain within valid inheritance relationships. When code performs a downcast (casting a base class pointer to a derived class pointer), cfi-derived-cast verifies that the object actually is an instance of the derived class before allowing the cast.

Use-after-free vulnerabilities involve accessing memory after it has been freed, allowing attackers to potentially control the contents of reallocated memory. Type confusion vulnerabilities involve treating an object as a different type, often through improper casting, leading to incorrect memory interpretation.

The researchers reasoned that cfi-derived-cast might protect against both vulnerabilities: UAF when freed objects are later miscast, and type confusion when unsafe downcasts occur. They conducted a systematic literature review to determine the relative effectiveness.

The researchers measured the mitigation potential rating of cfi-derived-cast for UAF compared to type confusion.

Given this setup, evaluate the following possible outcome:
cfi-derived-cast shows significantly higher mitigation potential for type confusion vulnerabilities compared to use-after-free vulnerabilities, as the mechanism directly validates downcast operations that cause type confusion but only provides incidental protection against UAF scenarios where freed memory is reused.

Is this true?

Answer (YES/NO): YES